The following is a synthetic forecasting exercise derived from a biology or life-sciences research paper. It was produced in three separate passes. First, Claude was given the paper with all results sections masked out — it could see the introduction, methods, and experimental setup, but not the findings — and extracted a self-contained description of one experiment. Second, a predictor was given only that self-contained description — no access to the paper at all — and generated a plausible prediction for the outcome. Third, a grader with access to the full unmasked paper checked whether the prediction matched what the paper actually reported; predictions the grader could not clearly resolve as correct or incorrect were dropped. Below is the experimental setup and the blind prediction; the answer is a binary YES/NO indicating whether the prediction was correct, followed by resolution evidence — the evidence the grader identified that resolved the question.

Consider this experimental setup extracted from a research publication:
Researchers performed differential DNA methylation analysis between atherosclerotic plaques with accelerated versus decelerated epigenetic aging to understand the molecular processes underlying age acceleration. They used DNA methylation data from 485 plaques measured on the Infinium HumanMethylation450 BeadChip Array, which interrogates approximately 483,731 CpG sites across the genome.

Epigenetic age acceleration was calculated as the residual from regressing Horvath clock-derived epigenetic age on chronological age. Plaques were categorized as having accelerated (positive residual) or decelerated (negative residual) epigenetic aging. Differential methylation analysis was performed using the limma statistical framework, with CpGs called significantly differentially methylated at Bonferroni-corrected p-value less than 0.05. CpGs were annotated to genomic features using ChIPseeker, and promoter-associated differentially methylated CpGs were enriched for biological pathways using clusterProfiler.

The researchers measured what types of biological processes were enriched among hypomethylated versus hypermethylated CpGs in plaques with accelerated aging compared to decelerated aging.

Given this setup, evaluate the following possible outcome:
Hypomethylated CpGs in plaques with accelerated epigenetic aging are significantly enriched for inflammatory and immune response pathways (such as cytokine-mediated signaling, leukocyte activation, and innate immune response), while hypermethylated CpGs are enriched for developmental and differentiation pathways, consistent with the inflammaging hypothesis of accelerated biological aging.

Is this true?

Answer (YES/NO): NO